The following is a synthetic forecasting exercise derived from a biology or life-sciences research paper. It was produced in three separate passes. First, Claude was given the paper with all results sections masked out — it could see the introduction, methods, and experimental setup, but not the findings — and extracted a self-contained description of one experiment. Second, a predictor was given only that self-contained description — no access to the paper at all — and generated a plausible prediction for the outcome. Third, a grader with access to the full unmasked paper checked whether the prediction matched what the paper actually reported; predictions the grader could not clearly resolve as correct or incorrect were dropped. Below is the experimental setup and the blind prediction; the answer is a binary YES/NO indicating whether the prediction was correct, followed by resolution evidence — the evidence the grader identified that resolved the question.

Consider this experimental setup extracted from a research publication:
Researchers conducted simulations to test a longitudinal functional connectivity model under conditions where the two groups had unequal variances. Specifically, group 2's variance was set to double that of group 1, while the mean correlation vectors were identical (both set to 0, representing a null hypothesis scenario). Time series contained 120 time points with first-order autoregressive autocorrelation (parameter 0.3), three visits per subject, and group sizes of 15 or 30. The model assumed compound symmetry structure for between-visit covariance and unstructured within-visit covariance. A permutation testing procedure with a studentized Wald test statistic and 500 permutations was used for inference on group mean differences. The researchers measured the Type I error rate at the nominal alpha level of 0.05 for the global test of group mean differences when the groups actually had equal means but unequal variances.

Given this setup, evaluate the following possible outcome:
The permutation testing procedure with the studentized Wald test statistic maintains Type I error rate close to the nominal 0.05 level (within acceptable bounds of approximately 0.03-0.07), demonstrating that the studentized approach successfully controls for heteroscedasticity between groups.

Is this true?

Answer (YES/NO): YES